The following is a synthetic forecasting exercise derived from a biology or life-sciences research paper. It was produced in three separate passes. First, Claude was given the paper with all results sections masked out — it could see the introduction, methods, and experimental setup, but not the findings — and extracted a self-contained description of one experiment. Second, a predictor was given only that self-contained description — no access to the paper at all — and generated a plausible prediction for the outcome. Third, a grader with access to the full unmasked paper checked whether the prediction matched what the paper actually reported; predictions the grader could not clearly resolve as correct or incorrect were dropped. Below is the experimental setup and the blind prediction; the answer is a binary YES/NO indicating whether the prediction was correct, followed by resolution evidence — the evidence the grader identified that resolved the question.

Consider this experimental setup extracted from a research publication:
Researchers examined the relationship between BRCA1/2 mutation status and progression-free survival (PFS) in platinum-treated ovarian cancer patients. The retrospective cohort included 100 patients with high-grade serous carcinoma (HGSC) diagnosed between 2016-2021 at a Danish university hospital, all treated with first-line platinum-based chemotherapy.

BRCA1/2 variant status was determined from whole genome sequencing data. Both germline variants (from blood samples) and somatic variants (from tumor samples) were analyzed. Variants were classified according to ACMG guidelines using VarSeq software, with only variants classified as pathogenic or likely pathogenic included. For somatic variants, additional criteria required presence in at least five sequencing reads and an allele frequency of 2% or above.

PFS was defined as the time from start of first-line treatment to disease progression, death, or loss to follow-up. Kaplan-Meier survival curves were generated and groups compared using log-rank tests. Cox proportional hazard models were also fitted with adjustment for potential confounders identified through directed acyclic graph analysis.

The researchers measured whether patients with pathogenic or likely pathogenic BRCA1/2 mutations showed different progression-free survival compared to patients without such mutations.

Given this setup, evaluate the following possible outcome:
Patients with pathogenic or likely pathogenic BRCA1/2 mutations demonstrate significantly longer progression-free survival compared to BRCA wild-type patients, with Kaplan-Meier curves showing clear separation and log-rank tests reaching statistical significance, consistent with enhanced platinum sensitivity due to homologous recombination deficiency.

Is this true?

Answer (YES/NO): NO